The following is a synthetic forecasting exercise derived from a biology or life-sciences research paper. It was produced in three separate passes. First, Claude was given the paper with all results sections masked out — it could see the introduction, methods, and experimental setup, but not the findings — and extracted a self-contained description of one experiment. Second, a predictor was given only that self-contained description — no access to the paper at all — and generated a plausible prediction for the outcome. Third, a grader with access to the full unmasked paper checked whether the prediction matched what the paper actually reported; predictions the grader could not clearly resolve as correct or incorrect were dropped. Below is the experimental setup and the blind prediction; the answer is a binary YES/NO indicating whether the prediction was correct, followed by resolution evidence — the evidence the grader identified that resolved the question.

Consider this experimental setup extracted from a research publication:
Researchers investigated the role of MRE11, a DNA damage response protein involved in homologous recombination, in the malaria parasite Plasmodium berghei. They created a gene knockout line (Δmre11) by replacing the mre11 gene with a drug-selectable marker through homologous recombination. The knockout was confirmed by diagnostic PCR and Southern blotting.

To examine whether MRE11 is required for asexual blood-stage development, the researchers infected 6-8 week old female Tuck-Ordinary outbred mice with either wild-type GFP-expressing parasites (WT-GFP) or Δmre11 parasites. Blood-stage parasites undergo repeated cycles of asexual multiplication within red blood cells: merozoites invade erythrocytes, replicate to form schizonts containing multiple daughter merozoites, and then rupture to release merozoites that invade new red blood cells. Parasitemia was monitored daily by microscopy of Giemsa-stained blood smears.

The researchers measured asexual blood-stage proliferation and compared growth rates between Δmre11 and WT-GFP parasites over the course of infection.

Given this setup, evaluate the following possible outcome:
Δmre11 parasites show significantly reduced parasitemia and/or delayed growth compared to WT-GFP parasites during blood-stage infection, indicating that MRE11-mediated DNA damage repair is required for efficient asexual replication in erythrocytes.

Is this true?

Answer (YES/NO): NO